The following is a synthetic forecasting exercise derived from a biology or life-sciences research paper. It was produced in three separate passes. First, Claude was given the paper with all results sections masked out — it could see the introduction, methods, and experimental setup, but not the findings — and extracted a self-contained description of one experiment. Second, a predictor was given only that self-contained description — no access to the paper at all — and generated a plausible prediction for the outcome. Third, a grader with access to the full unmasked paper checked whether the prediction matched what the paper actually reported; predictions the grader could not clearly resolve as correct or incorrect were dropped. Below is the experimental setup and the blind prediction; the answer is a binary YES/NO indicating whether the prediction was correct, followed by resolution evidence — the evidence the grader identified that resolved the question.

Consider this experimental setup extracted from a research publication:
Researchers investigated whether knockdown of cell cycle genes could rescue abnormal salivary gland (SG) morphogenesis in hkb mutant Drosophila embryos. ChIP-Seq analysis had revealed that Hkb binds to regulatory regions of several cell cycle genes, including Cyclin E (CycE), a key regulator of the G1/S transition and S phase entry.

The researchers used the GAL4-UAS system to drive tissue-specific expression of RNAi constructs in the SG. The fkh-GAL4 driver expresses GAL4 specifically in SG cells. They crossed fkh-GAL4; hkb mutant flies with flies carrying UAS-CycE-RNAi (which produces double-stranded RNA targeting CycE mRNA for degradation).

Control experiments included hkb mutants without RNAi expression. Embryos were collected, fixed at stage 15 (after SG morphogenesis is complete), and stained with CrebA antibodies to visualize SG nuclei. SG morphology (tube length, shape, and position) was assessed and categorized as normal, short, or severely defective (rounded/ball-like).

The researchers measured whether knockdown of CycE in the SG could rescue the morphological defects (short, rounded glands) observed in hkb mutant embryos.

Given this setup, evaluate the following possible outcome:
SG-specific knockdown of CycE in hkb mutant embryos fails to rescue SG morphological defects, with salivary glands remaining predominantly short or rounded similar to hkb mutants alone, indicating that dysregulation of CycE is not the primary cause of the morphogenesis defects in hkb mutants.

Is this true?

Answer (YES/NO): NO